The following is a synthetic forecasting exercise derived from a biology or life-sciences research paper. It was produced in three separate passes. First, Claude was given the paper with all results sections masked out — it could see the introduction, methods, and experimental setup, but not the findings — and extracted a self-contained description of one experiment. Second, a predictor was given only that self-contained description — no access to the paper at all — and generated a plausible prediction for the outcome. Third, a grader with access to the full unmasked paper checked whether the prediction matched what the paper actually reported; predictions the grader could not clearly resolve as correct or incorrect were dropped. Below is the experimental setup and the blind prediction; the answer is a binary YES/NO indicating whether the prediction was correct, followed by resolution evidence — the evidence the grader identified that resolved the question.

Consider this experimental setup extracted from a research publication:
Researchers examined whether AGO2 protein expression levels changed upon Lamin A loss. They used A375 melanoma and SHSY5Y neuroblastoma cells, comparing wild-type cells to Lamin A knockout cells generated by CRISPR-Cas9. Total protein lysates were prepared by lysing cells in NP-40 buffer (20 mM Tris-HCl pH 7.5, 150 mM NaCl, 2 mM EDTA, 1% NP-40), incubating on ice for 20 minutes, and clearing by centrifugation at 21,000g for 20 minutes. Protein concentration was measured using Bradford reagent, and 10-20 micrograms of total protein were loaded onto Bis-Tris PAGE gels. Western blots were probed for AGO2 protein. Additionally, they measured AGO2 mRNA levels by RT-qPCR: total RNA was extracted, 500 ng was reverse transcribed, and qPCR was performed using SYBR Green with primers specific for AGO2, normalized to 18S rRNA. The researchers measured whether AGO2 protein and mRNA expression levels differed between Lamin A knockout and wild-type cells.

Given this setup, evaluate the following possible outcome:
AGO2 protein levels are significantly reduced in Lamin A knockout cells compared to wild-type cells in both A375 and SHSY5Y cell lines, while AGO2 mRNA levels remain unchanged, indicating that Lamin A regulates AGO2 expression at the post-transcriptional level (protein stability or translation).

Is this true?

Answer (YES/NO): NO